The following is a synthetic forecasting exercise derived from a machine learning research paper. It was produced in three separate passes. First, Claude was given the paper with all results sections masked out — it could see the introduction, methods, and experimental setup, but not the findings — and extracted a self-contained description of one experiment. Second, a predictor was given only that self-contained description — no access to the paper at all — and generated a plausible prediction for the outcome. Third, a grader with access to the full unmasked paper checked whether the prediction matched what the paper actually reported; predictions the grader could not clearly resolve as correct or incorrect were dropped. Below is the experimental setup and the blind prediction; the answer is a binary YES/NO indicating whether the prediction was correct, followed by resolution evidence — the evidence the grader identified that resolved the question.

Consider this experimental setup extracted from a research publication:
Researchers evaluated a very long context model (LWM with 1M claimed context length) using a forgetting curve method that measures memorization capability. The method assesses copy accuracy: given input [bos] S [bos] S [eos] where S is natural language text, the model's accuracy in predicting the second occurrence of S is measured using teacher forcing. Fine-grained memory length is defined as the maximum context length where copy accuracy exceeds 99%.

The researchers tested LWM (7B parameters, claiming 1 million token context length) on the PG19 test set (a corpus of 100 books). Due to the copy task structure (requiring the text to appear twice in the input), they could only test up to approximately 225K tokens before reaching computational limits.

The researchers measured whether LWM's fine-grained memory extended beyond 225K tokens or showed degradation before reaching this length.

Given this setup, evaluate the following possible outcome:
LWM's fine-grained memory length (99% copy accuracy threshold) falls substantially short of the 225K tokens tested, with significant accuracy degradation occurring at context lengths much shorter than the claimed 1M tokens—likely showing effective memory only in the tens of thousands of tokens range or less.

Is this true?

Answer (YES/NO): NO